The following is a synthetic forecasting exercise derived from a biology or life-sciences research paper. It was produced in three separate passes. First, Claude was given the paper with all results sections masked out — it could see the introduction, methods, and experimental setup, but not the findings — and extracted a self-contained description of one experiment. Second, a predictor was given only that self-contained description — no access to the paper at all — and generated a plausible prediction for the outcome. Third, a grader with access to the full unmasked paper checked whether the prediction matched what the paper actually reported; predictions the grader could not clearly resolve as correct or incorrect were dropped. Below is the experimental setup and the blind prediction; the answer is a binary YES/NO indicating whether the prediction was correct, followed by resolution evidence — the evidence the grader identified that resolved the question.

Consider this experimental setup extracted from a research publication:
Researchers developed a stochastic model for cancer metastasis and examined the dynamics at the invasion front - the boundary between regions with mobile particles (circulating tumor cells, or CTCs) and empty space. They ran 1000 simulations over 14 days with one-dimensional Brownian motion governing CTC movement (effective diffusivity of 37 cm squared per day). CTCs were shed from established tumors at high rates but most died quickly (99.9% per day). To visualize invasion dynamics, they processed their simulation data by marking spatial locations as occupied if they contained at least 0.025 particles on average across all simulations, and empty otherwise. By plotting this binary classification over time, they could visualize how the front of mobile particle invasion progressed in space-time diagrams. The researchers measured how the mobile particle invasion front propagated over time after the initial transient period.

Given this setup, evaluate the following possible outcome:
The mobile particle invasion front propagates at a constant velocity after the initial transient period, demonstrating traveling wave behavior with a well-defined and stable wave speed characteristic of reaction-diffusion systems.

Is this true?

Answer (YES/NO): YES